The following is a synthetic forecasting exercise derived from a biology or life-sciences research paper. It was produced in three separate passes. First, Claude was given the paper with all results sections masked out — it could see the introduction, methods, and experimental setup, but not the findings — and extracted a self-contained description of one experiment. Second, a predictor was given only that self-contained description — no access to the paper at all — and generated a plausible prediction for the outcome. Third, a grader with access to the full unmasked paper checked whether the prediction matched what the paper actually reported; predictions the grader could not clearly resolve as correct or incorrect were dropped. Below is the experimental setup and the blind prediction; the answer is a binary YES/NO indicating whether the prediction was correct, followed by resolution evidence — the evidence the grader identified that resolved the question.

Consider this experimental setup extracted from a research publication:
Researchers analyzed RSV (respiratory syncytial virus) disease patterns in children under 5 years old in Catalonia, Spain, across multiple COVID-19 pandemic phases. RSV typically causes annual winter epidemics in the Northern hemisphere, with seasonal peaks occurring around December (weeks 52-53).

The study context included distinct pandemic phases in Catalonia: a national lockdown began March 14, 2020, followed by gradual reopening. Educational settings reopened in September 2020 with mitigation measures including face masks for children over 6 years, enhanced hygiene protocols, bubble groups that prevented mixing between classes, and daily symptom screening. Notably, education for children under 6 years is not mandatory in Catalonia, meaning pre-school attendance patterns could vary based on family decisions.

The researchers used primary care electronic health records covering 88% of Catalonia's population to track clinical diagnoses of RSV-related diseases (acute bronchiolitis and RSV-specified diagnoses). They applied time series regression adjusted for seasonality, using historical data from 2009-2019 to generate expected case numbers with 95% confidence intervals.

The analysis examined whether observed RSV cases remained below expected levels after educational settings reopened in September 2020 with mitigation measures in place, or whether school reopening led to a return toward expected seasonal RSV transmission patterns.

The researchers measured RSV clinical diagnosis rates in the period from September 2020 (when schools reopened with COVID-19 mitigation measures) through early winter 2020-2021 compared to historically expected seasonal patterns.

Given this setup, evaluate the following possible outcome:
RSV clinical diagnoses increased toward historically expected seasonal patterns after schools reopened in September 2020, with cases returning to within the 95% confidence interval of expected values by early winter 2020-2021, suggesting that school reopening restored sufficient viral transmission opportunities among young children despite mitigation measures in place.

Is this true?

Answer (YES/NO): NO